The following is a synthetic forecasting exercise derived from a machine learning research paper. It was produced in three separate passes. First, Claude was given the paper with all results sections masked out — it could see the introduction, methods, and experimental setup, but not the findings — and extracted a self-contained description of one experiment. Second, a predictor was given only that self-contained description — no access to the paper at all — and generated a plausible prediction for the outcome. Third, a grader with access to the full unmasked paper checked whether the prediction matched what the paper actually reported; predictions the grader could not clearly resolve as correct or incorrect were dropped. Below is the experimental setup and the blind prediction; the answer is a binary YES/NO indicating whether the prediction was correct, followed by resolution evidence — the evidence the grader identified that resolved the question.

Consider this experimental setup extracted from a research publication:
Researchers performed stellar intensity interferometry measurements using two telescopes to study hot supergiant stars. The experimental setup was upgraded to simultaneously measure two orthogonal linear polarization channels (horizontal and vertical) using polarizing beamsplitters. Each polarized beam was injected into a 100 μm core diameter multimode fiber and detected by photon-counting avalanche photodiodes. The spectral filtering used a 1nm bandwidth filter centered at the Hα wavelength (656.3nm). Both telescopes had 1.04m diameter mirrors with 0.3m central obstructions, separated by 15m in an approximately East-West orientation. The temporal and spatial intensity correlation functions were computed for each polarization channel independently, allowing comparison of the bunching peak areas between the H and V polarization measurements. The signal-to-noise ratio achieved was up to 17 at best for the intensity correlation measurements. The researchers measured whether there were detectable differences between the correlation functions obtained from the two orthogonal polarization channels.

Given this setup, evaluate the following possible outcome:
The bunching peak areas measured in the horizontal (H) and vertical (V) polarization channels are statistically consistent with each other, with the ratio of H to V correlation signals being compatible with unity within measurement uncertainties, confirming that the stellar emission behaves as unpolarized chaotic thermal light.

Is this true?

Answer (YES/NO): YES